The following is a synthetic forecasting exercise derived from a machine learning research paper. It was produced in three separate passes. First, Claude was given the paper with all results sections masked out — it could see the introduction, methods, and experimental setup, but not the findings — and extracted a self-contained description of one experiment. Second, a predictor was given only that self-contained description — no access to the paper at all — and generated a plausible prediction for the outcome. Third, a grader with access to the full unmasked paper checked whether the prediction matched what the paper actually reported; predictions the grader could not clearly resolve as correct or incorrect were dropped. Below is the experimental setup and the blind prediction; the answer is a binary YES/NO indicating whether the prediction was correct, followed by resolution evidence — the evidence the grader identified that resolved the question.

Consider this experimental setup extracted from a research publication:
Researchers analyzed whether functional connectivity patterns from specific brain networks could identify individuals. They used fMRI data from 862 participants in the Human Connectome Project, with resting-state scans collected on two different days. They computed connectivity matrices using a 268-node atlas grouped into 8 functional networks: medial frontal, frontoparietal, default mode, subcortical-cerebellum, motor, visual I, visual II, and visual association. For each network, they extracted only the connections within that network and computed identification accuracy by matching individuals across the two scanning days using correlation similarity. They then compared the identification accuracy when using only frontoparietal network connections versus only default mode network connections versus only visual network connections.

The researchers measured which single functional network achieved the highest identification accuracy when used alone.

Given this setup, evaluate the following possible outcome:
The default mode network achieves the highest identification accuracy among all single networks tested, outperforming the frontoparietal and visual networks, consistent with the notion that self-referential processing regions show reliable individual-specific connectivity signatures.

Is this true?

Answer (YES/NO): NO